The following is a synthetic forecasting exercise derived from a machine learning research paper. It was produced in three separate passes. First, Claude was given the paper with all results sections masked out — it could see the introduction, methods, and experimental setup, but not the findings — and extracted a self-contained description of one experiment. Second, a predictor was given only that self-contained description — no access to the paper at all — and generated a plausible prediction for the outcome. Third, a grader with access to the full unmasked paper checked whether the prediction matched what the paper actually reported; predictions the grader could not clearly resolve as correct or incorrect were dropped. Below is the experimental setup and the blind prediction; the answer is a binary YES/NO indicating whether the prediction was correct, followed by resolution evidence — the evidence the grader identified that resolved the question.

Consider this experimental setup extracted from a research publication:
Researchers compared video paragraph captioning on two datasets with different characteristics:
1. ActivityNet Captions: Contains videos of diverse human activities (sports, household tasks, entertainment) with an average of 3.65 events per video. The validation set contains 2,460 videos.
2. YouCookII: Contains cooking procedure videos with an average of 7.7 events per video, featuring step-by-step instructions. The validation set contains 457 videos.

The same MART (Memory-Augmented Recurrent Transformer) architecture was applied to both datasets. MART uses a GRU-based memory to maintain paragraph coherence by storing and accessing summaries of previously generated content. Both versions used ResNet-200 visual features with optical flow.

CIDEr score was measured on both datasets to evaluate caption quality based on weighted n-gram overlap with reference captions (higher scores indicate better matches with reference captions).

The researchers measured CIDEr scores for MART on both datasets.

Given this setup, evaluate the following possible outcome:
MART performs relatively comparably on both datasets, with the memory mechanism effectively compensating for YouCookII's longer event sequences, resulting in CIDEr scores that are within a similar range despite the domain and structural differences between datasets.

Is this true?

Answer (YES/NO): NO